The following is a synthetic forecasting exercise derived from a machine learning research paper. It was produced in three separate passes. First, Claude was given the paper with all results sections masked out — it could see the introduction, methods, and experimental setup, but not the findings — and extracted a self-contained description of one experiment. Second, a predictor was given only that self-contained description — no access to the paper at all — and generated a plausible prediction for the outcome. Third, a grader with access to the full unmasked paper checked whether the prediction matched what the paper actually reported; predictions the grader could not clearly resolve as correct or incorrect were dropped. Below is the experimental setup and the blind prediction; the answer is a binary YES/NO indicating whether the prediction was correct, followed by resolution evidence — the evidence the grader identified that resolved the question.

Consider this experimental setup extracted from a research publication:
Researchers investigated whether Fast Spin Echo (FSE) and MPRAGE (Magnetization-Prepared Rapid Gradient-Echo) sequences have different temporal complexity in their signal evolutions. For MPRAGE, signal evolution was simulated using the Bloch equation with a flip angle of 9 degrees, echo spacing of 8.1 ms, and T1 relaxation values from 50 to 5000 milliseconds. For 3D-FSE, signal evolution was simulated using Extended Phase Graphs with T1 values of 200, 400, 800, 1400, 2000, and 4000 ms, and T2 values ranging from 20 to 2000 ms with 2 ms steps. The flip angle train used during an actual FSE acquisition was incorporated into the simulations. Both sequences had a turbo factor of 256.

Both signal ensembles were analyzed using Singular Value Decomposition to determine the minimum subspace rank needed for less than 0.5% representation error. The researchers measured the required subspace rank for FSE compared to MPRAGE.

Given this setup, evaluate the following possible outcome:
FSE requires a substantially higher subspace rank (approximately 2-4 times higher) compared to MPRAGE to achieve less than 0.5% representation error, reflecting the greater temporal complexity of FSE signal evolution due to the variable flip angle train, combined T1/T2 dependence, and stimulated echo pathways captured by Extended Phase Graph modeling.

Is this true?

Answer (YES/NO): NO